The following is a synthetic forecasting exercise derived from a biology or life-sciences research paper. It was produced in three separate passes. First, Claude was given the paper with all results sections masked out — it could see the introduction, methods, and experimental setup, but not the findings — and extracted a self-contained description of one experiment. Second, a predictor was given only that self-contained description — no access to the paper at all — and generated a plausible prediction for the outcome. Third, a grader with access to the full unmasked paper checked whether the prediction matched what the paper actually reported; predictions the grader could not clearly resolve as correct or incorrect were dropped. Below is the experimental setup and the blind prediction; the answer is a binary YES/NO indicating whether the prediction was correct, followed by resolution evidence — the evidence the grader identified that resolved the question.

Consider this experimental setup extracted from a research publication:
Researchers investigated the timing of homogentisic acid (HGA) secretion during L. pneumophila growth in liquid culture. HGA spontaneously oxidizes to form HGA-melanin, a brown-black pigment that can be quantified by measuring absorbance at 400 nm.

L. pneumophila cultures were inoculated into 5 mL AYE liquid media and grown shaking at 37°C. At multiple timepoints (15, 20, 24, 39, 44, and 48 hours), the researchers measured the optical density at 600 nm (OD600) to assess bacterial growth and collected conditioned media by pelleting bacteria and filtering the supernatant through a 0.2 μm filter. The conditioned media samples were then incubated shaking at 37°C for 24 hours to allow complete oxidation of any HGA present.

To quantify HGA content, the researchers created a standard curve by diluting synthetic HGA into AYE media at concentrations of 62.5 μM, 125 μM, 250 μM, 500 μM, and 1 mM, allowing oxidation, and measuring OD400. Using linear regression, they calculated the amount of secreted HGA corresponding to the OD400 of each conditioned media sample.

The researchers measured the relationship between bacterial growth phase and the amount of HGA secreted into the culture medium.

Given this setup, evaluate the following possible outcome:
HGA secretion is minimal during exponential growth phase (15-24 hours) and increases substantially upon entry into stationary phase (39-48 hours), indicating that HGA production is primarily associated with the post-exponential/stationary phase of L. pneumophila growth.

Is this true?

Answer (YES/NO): YES